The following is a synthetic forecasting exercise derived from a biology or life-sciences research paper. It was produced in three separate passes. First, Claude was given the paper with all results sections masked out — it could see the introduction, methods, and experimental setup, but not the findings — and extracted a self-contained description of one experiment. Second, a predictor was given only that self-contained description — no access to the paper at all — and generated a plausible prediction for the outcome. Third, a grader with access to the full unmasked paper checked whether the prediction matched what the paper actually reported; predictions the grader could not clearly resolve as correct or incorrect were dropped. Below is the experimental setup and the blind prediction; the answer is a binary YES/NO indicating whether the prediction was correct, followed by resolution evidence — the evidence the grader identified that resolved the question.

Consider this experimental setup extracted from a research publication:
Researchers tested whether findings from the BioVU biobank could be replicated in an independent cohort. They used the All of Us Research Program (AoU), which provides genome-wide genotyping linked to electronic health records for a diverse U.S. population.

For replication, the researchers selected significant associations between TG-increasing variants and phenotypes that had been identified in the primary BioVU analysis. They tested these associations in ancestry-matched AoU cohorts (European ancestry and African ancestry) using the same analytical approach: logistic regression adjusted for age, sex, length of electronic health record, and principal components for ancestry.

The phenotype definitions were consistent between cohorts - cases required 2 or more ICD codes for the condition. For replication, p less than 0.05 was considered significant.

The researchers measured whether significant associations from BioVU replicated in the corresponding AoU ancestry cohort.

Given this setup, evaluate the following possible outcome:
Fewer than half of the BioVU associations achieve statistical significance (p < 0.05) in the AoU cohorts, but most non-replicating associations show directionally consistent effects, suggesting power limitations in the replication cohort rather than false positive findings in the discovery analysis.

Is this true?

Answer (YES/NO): NO